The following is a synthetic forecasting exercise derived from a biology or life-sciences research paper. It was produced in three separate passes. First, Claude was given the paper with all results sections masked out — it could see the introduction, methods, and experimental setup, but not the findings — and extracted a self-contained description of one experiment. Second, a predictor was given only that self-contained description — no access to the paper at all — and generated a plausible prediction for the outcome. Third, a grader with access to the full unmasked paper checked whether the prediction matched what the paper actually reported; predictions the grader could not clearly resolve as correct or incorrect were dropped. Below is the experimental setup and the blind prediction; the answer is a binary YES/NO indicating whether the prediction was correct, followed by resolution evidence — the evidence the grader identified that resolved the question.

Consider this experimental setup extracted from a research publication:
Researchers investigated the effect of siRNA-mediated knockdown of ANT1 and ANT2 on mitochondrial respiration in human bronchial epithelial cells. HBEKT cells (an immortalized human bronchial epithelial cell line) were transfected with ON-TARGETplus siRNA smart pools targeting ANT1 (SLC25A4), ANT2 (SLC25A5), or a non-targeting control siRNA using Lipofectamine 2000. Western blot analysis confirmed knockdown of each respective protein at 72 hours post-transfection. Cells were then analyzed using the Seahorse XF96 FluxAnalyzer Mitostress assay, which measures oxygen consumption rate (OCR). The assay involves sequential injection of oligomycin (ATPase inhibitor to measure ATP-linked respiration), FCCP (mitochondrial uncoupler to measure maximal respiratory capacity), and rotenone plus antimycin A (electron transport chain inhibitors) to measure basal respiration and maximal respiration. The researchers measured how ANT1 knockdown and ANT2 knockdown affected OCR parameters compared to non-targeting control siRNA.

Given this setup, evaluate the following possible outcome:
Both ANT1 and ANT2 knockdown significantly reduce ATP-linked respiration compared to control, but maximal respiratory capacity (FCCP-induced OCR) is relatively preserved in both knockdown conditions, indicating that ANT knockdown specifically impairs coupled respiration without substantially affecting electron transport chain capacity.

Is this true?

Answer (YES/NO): NO